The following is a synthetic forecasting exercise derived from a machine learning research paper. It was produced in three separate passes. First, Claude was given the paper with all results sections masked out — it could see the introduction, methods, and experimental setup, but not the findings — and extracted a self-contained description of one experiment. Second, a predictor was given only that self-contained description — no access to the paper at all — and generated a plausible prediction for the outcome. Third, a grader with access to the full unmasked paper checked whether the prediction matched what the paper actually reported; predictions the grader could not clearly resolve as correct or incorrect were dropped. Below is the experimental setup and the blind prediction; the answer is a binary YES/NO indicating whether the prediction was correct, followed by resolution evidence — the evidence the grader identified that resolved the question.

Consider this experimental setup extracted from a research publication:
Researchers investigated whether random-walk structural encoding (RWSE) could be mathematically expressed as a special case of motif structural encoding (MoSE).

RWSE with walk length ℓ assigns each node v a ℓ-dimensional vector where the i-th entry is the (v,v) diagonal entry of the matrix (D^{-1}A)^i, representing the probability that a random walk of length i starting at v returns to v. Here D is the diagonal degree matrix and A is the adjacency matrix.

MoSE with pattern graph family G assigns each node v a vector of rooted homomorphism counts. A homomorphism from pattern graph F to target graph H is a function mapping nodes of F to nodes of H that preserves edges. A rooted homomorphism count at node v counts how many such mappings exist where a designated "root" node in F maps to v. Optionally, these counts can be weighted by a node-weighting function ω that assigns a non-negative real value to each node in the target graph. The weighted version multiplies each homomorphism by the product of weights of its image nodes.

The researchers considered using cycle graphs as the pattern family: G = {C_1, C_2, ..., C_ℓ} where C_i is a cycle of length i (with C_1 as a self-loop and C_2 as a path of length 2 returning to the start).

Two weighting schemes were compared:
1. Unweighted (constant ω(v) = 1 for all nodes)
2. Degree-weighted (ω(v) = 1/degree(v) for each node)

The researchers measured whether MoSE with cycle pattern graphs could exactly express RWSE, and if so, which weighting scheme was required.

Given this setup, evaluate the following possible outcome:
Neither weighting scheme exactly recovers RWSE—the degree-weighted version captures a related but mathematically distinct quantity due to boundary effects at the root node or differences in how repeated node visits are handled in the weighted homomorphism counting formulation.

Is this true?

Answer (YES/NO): NO